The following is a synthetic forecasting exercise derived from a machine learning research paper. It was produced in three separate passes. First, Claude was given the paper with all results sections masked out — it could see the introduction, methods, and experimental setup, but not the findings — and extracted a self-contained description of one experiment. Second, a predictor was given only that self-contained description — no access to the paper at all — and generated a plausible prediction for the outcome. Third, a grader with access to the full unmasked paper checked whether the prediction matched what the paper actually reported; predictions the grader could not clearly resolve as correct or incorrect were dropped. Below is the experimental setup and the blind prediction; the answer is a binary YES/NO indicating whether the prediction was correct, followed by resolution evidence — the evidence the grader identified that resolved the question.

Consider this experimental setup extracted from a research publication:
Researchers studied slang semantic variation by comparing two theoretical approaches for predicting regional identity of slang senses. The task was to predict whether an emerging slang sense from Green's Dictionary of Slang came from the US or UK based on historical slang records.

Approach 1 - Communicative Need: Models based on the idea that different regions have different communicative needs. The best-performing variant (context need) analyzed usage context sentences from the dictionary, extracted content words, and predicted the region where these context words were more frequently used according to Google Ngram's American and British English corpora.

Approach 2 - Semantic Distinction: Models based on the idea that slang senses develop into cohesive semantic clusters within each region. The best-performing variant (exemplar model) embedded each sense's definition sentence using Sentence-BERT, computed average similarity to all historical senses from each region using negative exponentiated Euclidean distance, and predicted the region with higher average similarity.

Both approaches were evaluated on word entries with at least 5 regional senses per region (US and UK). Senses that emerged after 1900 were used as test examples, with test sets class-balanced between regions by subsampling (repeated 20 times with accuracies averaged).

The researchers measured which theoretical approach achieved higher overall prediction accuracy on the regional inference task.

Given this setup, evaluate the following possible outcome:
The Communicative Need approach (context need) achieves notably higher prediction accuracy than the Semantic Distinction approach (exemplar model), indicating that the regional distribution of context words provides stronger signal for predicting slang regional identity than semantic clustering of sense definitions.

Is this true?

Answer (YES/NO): NO